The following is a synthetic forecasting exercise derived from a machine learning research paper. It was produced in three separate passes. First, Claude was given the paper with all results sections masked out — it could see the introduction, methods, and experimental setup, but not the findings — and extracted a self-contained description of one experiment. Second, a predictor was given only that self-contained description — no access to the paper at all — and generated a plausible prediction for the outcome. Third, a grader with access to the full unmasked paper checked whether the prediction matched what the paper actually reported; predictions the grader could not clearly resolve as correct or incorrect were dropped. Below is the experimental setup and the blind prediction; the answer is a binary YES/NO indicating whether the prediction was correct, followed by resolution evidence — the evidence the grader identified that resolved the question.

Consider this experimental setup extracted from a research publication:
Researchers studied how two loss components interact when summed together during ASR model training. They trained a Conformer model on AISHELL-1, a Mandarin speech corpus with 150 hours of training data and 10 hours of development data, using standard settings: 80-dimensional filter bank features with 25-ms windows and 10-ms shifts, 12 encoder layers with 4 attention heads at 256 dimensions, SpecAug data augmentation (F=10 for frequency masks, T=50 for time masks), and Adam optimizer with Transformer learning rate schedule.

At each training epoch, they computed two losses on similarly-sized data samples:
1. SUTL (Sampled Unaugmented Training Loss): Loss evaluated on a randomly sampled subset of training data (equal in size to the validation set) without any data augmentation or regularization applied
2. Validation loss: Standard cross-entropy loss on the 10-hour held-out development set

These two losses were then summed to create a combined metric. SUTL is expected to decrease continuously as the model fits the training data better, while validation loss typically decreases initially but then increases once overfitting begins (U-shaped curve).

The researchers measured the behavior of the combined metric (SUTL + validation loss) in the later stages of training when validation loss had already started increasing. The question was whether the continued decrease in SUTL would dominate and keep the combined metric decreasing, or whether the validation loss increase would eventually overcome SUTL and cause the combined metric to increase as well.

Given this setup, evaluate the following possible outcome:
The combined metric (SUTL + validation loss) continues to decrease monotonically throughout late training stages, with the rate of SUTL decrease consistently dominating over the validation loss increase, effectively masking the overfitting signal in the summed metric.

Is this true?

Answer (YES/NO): NO